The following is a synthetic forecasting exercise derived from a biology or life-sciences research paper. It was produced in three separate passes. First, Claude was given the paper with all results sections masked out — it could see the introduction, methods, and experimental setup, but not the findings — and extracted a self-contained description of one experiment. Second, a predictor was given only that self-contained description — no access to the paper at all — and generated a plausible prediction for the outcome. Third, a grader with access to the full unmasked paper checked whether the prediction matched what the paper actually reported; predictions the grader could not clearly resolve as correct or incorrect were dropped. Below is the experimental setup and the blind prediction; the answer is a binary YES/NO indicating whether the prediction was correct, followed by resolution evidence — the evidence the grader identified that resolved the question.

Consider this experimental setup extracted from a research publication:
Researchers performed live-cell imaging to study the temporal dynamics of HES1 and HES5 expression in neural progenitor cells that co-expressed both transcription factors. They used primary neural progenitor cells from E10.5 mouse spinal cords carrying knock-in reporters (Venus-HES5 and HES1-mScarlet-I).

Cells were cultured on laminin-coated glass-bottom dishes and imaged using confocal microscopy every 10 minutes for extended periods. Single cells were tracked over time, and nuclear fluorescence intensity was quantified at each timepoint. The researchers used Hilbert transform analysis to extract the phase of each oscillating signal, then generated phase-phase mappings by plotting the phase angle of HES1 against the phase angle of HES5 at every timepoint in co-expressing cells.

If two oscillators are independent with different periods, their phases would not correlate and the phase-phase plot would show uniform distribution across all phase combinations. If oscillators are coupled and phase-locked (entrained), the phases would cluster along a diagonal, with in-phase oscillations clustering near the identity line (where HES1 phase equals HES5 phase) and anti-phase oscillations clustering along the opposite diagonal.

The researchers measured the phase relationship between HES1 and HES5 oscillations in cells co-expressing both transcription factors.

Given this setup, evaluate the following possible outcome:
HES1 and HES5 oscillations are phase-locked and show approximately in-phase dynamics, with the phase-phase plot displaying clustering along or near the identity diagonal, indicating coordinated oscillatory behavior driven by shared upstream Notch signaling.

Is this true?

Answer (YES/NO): NO